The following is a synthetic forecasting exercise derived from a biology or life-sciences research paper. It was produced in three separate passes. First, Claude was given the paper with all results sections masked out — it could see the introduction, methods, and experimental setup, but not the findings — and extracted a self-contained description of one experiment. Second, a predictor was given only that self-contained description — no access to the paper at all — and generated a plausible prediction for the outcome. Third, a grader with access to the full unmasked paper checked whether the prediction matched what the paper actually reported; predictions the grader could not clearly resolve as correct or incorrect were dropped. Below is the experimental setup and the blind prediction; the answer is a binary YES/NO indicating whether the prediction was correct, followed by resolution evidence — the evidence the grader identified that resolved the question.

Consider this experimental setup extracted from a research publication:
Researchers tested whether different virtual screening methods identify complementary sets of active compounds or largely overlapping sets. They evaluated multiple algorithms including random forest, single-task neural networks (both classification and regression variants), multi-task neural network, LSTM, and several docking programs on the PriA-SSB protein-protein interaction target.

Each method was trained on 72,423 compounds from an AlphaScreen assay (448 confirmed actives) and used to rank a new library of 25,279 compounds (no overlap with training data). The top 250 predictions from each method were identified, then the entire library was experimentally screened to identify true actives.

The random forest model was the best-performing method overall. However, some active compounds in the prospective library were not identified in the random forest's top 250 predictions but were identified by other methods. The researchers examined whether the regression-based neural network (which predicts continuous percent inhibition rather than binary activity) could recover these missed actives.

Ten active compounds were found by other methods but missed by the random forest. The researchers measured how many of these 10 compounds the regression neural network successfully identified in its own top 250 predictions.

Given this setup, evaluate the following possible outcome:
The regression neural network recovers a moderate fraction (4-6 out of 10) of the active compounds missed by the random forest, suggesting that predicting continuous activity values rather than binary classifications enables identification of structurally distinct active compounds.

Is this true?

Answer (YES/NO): NO